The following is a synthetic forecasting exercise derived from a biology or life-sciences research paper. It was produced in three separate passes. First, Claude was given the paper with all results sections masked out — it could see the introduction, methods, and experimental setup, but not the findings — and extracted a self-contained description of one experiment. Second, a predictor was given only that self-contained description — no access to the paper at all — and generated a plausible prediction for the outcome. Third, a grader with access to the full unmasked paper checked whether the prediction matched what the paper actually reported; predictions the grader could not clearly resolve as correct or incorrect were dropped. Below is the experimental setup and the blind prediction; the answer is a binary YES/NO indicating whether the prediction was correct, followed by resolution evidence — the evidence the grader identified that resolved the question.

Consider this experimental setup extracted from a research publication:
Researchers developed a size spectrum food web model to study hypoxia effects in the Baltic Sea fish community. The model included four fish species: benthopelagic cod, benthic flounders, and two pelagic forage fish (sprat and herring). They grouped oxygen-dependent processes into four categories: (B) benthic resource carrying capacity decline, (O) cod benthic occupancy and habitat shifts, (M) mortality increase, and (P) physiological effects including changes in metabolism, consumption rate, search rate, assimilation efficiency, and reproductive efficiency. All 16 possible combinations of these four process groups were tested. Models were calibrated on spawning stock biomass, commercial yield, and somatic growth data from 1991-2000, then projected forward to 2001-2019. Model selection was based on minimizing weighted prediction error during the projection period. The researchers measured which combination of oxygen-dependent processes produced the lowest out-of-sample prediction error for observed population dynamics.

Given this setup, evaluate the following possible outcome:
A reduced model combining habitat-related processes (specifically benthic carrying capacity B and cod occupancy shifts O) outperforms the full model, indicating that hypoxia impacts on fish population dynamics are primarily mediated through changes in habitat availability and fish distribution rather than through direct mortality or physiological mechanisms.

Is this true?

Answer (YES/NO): NO